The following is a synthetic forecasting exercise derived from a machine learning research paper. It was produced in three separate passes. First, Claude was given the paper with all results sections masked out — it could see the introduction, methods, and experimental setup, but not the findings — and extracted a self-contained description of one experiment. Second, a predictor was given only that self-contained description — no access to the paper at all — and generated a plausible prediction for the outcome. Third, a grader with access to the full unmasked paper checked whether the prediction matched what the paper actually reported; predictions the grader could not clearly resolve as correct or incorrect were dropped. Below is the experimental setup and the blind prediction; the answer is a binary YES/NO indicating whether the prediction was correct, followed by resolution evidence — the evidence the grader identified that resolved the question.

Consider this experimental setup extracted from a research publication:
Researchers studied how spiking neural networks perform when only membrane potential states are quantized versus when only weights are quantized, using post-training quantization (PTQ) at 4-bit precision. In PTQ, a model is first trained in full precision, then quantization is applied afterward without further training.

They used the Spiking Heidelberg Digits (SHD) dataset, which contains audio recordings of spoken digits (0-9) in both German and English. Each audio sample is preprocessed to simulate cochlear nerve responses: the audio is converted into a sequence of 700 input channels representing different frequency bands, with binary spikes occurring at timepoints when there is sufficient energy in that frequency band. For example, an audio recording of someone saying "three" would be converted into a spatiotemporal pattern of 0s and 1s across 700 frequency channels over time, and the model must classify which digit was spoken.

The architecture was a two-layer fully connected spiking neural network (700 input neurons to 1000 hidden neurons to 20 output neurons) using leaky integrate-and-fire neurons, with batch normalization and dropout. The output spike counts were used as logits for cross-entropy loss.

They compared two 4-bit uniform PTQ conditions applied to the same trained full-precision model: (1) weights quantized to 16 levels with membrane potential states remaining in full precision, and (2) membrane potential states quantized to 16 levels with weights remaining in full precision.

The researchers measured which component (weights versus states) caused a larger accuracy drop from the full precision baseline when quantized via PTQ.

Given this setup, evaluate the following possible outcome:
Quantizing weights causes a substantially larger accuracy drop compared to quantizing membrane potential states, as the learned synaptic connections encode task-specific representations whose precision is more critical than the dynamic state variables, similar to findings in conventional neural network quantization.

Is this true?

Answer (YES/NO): NO